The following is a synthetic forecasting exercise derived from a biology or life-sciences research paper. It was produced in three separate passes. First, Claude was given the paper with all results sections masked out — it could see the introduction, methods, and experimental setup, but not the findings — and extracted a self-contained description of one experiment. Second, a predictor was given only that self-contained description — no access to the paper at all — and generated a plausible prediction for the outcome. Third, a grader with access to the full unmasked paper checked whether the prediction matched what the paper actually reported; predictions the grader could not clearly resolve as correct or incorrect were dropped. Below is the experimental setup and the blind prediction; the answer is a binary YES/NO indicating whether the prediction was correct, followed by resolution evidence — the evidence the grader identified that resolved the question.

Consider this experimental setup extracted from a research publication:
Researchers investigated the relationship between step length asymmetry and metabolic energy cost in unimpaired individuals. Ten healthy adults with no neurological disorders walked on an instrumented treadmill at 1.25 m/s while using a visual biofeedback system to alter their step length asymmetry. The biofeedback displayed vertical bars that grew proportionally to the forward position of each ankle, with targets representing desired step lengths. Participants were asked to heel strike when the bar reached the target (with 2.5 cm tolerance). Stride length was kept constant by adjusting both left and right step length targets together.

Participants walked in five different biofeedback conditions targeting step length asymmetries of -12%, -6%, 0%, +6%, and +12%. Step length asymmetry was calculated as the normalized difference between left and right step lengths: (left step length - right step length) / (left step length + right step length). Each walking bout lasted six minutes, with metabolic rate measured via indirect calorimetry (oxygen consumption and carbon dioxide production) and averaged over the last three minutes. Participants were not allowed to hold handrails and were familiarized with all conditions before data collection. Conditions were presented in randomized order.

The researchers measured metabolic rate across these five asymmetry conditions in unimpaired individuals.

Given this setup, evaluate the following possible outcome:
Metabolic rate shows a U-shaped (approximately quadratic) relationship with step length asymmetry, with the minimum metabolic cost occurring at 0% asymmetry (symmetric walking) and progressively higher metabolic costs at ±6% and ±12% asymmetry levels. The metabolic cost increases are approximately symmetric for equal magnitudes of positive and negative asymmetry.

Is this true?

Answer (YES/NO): YES